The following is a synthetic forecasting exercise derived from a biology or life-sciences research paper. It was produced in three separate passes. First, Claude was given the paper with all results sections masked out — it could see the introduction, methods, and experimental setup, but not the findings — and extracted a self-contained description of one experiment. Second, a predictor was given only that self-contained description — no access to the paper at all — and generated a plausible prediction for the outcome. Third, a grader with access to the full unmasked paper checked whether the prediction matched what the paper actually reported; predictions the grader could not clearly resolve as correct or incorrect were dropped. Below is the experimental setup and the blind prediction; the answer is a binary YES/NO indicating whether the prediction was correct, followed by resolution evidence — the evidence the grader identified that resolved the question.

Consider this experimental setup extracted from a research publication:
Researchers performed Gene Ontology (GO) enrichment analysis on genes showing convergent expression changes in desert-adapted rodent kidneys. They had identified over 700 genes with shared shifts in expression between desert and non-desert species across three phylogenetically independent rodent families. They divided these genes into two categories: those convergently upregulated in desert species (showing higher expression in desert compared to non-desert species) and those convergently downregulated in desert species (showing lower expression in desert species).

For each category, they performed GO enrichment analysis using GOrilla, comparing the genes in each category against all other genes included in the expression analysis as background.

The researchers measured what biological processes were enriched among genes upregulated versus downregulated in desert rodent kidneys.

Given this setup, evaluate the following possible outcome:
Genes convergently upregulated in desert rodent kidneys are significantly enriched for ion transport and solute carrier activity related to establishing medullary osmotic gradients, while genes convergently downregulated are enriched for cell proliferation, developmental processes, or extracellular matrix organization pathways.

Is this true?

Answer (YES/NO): NO